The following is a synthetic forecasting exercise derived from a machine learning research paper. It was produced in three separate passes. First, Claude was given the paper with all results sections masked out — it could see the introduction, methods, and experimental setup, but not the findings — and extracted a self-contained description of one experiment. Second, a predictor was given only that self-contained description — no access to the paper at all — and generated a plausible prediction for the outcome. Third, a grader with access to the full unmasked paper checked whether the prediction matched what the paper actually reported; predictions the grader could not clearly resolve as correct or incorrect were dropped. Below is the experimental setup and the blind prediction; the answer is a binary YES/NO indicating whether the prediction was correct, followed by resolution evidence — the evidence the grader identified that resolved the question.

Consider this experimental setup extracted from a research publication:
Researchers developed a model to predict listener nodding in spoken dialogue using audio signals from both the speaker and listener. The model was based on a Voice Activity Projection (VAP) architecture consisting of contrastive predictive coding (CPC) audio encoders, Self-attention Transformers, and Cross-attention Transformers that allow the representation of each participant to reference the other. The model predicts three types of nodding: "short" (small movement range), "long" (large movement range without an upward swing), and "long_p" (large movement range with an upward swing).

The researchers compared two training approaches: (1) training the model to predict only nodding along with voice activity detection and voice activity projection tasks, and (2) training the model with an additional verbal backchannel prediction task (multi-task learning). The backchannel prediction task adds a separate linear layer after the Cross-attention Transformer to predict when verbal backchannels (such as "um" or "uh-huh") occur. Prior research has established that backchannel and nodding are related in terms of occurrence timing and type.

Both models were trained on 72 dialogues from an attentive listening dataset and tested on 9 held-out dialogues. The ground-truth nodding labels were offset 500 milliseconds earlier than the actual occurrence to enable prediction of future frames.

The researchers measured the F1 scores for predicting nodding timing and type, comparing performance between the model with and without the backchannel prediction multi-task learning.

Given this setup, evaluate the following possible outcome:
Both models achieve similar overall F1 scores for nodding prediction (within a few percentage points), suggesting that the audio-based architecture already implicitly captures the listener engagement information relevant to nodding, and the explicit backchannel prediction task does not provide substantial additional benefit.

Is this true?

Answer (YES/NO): NO